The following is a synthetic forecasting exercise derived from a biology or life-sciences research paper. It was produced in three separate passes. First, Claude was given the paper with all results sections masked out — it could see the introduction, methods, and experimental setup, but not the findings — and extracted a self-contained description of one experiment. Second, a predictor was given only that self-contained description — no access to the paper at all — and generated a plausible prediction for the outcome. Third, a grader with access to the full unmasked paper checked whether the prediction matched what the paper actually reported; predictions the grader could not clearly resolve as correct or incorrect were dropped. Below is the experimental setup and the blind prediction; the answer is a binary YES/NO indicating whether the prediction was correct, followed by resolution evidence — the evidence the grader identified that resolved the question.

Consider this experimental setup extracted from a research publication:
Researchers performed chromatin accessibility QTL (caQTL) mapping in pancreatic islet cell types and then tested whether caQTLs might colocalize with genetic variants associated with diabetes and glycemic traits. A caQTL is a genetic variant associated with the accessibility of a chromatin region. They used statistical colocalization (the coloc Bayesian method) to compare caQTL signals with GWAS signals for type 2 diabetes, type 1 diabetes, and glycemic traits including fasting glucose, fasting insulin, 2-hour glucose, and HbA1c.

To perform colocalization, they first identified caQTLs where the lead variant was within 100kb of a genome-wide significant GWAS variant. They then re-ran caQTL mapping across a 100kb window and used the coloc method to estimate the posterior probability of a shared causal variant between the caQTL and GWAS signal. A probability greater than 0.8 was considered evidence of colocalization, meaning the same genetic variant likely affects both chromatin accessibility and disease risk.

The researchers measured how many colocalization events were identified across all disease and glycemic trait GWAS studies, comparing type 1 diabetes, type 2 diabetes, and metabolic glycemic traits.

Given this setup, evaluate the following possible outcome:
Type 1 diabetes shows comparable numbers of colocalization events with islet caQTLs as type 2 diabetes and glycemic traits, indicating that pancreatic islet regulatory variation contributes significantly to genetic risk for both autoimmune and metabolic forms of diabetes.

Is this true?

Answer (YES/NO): NO